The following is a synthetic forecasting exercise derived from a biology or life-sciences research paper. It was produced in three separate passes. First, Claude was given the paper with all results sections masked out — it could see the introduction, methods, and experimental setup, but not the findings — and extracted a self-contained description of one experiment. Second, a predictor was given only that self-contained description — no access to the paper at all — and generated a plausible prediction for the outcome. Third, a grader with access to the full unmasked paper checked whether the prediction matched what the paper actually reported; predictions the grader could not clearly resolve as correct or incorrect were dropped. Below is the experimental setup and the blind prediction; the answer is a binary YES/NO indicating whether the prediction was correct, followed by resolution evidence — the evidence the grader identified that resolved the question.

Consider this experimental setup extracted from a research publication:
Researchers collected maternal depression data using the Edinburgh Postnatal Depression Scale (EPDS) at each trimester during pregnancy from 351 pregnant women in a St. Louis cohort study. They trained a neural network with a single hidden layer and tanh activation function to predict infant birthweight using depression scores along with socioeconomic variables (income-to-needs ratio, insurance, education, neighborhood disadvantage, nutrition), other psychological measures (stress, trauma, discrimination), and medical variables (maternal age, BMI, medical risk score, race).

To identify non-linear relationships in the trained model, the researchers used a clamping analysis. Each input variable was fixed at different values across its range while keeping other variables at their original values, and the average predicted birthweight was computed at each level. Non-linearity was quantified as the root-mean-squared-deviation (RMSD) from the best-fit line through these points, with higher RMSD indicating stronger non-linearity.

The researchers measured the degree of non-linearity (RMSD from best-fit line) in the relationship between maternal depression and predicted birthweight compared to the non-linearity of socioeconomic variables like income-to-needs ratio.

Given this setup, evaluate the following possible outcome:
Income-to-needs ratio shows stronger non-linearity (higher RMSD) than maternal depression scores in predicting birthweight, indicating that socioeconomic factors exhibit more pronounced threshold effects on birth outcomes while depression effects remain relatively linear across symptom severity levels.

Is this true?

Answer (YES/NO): NO